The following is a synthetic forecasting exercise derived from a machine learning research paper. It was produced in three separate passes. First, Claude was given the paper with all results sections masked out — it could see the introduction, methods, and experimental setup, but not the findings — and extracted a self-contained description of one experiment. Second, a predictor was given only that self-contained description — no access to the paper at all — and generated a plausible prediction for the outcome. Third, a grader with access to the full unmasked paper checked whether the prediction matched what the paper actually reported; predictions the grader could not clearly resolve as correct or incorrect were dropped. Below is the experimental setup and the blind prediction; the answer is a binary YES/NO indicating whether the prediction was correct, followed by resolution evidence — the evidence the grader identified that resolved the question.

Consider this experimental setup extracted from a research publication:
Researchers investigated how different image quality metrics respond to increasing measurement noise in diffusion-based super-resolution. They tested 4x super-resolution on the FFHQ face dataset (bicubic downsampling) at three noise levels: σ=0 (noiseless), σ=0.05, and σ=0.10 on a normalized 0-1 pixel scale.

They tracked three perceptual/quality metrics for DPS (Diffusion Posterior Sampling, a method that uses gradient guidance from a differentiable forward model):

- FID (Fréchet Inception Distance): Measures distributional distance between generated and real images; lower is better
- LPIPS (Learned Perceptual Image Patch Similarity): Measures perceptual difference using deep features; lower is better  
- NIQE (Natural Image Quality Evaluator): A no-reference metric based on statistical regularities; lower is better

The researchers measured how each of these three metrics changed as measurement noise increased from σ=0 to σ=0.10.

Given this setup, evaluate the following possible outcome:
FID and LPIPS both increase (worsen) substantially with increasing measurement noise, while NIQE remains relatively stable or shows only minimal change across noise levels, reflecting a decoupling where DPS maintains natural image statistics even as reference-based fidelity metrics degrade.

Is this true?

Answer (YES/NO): NO